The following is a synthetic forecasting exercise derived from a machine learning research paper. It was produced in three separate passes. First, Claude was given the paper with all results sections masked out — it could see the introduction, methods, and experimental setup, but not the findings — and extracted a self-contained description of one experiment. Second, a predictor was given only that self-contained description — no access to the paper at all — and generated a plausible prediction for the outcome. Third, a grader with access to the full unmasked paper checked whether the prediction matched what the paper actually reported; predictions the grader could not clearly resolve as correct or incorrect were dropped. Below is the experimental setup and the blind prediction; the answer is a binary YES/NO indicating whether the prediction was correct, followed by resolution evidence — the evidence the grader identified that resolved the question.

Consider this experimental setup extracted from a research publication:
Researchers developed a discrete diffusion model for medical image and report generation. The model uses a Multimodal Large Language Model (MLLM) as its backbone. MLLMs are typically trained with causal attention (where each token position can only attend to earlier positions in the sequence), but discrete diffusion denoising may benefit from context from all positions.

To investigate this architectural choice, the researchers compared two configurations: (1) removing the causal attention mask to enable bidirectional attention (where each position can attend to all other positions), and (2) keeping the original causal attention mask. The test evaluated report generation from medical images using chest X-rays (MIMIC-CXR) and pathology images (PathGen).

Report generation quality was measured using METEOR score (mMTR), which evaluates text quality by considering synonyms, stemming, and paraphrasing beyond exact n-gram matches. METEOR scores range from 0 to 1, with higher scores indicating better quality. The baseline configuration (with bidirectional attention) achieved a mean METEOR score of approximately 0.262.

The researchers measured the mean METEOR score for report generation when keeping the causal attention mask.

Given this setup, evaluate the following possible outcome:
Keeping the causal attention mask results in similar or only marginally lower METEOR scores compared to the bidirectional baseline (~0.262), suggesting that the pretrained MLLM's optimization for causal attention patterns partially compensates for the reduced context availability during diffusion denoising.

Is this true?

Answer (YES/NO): NO